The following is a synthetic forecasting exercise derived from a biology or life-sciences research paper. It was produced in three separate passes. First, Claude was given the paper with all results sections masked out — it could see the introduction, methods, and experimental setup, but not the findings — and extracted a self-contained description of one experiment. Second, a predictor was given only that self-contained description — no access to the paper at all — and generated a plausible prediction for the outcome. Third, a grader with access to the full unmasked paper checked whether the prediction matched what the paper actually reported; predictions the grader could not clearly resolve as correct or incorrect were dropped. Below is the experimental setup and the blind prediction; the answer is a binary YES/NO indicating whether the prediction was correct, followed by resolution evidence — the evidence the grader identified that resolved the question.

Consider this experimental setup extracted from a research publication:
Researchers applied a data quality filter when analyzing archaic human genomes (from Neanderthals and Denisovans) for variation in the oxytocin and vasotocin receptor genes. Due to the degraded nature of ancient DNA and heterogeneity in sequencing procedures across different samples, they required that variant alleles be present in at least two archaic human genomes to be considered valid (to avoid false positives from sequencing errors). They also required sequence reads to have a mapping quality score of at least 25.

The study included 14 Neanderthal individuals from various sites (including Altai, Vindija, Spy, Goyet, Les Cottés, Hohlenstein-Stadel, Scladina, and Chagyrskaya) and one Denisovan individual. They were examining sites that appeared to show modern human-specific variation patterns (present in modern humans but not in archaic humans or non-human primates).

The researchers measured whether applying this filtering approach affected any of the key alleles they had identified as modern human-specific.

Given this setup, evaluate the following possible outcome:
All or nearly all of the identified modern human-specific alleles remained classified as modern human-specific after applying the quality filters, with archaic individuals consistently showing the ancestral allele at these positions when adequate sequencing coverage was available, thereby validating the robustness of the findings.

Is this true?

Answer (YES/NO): NO